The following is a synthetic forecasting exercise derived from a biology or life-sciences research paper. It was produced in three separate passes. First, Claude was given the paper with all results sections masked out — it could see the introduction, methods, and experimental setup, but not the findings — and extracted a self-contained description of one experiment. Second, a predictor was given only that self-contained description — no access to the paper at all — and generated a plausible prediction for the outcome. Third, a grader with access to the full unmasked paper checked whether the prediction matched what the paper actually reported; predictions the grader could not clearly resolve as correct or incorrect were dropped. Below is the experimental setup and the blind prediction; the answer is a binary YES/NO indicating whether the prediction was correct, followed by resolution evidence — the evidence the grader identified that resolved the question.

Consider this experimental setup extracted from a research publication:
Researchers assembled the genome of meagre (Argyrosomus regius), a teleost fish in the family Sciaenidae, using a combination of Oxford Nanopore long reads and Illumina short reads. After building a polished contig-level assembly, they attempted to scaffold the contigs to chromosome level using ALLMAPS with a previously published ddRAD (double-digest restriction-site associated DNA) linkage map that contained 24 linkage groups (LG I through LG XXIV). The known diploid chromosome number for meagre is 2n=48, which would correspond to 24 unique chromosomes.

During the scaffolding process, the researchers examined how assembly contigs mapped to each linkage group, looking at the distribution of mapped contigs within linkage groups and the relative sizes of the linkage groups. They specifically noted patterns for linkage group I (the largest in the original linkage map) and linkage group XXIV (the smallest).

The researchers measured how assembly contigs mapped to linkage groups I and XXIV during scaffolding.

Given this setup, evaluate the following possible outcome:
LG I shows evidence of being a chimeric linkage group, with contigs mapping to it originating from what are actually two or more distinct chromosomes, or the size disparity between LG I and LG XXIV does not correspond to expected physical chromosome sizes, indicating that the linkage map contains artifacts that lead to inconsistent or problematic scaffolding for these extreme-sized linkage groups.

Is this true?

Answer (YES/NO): YES